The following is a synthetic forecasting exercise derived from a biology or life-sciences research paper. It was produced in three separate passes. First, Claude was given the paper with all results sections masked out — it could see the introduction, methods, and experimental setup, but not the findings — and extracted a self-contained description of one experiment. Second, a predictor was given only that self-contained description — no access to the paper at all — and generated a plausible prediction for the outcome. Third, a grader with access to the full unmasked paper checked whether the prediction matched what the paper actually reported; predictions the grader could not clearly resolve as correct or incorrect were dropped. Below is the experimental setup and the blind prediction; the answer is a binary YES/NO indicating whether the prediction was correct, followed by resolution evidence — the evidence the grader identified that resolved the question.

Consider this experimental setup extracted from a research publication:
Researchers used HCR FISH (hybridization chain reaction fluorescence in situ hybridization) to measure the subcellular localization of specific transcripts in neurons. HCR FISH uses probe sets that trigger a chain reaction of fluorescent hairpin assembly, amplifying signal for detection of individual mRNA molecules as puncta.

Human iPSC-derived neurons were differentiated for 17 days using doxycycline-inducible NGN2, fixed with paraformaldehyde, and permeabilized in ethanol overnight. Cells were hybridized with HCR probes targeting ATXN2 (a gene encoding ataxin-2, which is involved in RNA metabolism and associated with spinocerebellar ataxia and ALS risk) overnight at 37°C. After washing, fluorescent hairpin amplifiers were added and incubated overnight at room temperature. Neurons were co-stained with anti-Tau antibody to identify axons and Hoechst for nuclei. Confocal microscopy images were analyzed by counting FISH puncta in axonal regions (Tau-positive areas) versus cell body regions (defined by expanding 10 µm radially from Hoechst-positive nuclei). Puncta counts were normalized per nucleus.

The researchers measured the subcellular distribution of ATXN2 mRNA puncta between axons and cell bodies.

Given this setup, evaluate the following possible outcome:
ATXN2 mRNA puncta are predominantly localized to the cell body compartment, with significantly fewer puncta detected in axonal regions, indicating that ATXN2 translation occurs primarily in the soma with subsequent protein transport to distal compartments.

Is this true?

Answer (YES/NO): NO